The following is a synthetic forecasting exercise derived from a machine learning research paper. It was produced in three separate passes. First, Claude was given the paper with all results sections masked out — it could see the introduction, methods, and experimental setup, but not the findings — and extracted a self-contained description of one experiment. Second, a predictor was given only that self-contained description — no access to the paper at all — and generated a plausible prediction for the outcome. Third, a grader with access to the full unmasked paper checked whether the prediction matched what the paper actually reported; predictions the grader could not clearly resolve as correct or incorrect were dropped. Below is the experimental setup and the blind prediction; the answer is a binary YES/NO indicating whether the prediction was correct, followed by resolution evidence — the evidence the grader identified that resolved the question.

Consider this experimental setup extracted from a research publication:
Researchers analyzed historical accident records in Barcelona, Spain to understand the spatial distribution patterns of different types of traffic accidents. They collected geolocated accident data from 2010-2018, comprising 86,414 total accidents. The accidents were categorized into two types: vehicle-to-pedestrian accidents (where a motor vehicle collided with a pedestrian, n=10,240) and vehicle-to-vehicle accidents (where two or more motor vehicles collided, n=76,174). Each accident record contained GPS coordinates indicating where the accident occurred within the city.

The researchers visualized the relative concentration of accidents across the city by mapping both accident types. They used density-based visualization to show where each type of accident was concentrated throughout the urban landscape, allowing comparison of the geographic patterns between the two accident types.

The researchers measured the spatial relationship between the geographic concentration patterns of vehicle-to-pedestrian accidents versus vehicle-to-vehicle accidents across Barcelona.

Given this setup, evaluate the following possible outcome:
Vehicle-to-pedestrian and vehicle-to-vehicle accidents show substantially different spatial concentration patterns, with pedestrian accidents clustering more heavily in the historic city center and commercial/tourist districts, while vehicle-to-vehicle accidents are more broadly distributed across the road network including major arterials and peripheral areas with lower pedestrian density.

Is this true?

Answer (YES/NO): YES